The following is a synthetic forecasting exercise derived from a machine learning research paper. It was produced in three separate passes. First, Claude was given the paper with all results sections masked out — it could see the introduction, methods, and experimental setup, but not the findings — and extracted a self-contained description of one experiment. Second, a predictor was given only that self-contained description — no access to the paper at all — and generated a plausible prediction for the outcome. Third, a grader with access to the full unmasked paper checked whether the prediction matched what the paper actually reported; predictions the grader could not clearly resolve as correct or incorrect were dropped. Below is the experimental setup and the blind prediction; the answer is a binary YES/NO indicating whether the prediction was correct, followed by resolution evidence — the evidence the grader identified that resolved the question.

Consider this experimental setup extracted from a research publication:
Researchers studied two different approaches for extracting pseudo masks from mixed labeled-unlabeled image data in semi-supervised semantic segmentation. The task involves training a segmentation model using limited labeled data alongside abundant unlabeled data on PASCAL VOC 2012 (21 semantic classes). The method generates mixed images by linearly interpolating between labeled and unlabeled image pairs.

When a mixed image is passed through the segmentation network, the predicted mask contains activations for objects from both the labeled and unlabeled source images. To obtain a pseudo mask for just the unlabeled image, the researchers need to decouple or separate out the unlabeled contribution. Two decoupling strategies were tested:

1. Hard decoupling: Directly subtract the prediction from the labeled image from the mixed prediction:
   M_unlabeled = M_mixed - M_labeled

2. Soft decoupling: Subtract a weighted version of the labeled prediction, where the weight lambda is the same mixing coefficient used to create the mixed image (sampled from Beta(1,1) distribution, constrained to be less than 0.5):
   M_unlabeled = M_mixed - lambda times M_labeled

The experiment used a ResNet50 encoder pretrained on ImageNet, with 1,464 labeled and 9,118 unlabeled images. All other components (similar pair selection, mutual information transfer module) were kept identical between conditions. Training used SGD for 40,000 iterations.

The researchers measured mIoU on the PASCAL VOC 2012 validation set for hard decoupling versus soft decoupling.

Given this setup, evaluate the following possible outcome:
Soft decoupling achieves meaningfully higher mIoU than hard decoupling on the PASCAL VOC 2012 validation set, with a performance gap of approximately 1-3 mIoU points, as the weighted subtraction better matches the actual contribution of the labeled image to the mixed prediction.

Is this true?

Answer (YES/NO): YES